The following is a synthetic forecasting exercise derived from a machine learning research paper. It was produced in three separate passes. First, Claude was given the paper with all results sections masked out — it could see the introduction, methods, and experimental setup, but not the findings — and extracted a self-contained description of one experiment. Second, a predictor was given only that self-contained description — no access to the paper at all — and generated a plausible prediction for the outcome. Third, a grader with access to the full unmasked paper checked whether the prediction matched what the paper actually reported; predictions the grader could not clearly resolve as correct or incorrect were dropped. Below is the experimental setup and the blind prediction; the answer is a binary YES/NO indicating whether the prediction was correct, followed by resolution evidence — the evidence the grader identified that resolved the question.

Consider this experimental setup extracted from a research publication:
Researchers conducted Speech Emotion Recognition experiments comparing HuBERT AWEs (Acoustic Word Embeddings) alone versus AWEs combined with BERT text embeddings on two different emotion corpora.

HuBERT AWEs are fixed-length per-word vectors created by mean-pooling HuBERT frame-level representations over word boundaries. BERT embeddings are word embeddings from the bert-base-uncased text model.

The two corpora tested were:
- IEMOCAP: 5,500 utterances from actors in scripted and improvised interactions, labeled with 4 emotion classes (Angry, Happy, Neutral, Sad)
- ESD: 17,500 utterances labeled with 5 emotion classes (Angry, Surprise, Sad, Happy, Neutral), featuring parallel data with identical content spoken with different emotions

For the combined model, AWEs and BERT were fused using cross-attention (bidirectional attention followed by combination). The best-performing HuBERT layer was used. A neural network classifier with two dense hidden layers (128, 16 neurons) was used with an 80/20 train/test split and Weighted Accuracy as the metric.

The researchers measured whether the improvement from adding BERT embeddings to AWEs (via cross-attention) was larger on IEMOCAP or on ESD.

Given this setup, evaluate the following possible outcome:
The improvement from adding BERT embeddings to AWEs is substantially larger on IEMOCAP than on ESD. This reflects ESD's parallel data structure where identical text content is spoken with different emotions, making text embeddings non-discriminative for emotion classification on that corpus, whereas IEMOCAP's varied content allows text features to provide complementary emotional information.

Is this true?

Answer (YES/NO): YES